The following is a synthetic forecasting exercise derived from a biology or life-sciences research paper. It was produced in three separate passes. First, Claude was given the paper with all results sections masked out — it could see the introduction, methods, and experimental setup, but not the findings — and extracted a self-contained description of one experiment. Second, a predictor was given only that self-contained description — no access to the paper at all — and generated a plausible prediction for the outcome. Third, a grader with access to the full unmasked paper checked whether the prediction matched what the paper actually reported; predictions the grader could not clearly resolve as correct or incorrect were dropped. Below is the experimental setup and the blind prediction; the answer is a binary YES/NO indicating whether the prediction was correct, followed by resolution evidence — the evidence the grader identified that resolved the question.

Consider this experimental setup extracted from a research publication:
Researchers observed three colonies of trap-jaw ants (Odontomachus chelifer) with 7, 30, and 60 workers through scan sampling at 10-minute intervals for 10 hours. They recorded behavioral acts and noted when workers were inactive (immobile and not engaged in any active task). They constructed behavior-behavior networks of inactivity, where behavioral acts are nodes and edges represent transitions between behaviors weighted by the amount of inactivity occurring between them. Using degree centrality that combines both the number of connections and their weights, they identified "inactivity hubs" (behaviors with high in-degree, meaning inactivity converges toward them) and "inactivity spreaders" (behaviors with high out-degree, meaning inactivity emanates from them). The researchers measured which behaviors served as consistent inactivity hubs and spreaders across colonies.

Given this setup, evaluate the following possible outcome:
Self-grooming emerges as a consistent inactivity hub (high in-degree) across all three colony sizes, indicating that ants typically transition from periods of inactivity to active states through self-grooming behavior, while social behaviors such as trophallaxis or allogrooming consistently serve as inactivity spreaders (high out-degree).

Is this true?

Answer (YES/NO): NO